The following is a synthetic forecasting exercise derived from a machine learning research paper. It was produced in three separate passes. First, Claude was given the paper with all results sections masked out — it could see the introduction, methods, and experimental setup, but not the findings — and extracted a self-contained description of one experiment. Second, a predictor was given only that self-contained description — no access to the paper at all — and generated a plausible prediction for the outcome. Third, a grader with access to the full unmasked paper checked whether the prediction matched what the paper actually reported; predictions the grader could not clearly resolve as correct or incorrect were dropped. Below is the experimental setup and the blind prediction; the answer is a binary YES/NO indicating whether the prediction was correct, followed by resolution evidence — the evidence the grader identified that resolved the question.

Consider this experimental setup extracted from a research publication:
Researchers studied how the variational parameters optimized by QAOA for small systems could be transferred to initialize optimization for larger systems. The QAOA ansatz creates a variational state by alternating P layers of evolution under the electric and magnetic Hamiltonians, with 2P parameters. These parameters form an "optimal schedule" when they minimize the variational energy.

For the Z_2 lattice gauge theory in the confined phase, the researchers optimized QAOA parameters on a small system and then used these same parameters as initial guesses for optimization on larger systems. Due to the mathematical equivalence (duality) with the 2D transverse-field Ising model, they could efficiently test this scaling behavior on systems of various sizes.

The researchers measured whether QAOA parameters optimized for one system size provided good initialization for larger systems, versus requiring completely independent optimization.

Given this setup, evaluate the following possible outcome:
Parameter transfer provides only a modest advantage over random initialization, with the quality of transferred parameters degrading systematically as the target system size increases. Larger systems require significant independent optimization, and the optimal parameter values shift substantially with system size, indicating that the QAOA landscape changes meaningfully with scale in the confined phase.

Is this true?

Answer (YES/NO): NO